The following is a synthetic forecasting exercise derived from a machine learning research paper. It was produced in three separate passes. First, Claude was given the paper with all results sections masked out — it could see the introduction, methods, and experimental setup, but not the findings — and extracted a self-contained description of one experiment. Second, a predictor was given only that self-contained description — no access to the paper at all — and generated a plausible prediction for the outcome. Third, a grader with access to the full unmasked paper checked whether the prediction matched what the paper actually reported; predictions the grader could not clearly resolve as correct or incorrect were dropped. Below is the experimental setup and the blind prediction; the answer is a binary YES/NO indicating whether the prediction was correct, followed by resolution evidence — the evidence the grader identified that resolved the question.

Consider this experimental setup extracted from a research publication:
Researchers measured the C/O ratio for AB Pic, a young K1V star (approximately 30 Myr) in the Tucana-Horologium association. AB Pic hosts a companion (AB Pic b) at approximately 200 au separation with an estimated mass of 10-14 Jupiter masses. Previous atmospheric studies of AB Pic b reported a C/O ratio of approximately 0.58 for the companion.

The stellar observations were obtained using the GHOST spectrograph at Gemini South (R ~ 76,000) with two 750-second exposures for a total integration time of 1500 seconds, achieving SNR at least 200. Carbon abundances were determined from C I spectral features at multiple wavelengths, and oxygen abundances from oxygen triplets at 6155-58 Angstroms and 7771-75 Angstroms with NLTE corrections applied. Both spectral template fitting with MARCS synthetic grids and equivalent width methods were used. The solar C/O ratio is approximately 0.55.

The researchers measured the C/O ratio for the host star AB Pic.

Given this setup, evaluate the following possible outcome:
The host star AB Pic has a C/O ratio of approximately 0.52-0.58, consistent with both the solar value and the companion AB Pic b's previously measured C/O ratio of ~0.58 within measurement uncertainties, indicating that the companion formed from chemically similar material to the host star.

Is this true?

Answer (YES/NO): NO